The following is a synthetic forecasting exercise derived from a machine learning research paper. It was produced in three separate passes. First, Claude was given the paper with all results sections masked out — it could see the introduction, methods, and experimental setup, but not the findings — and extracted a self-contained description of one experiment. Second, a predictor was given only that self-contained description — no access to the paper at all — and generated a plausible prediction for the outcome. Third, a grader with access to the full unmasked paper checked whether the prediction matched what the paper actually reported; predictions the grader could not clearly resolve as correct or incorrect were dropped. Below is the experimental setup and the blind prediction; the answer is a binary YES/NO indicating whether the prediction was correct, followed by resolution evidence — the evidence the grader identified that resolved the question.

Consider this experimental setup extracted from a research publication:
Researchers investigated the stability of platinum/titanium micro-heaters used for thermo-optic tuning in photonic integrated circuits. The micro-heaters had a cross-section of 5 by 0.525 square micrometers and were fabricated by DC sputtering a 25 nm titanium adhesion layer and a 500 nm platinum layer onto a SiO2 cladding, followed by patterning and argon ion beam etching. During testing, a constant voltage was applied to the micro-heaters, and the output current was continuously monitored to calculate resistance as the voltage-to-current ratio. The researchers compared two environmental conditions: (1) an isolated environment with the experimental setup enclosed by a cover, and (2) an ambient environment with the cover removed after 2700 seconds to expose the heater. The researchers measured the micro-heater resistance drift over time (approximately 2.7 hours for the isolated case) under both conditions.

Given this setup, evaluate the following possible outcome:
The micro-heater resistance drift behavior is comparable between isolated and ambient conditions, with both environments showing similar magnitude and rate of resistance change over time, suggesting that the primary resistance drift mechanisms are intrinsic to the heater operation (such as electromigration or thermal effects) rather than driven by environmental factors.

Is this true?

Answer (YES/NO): NO